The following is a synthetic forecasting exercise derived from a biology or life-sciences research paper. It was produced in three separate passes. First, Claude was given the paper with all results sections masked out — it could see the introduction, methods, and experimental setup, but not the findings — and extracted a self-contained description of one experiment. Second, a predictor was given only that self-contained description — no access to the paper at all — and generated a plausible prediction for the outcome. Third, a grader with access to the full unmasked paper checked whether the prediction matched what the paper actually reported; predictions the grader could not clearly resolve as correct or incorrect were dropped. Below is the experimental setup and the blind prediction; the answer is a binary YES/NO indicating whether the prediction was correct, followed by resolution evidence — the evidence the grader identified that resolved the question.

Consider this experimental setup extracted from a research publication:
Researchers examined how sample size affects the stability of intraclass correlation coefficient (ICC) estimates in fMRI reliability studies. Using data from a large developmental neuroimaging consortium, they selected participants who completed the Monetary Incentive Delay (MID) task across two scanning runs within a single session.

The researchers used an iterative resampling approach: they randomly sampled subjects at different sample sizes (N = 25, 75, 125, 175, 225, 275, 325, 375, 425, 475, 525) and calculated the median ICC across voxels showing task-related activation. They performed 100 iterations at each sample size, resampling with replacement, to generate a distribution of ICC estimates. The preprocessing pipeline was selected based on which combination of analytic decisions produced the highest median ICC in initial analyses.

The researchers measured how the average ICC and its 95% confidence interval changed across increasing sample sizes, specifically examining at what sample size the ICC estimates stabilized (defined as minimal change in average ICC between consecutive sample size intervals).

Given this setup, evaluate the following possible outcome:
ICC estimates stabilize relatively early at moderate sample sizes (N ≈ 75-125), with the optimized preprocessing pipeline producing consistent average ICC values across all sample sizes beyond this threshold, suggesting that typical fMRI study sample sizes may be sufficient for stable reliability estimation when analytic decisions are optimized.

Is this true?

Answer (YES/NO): NO